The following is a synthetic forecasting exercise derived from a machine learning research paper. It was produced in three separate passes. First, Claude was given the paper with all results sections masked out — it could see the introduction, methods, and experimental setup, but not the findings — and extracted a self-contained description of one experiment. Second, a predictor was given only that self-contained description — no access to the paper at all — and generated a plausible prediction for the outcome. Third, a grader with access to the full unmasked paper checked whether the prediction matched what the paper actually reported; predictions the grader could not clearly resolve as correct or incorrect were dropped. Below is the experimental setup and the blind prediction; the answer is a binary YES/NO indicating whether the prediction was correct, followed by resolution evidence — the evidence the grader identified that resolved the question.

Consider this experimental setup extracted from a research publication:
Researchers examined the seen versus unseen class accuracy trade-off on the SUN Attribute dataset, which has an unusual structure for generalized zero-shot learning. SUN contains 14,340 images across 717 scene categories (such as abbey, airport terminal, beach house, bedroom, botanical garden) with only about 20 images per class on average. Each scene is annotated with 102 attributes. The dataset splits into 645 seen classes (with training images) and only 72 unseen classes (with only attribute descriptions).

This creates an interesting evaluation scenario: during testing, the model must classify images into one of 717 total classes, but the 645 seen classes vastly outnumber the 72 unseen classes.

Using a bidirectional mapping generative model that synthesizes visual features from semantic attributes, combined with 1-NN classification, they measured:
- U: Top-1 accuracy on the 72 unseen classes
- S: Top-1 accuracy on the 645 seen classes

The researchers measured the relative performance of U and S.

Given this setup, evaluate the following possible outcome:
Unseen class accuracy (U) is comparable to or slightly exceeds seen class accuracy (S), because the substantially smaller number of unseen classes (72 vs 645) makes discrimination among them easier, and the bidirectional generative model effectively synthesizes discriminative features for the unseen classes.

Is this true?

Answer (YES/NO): YES